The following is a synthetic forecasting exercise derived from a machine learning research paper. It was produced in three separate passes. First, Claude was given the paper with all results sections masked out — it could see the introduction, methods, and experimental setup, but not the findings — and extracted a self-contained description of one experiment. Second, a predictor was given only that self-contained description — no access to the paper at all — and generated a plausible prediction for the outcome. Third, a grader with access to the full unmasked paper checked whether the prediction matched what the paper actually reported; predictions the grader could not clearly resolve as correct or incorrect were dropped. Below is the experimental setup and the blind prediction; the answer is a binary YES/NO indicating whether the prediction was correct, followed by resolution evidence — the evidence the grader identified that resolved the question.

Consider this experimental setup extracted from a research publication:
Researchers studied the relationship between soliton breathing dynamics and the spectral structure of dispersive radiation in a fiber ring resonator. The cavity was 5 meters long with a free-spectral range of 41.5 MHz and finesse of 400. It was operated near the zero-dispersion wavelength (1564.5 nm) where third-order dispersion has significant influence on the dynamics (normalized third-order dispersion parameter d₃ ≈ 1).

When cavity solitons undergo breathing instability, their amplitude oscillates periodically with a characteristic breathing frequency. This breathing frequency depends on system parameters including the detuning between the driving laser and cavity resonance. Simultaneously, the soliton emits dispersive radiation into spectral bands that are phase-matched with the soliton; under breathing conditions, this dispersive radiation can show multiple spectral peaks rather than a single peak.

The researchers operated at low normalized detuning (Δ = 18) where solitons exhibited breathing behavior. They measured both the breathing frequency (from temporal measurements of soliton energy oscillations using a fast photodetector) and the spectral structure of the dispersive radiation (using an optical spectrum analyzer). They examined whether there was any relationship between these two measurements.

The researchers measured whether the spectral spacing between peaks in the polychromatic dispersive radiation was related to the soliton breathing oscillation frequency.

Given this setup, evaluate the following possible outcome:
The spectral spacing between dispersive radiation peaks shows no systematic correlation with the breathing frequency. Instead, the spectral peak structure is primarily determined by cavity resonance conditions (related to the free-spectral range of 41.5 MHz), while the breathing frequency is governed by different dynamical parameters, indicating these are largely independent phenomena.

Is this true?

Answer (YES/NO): NO